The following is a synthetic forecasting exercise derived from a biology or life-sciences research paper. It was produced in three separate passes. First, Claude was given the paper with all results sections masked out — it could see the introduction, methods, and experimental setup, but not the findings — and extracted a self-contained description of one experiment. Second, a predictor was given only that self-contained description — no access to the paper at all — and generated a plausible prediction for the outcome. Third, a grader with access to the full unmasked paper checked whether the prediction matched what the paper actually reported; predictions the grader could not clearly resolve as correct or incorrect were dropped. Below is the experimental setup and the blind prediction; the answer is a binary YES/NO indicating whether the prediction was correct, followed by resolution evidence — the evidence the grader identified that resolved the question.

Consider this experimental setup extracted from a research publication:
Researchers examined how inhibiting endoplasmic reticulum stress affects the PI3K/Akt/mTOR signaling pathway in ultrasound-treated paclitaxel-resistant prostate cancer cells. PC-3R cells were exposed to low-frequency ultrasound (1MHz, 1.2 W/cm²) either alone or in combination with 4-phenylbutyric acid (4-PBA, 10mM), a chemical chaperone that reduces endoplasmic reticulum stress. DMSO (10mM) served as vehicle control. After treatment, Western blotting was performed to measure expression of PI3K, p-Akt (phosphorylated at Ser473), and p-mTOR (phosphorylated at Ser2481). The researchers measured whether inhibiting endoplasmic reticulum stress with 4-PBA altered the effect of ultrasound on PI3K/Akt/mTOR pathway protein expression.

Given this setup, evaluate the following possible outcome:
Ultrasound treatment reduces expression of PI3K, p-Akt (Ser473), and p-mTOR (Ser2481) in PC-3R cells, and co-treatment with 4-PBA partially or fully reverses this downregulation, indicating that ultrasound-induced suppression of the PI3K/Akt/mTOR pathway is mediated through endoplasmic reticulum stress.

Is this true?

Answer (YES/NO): YES